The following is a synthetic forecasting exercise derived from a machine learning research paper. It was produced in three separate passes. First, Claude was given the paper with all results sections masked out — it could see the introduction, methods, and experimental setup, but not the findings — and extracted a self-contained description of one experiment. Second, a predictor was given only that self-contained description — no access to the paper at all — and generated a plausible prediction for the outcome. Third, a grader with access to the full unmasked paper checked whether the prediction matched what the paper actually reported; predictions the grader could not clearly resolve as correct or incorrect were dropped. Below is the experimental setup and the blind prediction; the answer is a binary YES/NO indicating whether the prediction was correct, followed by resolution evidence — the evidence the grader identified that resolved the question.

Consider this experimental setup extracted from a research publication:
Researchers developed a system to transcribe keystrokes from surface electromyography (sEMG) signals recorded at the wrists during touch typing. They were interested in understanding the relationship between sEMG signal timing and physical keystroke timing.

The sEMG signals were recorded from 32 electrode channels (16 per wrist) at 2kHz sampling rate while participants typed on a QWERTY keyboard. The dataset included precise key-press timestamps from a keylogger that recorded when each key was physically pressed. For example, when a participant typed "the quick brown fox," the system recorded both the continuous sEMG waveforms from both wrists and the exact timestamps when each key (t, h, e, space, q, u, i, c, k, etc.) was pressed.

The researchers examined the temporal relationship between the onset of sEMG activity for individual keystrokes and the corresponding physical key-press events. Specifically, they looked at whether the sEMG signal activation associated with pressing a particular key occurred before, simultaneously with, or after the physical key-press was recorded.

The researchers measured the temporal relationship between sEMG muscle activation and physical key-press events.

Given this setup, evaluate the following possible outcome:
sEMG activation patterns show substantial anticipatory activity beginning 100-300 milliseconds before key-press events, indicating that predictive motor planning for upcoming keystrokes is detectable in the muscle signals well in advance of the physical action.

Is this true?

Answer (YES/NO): NO